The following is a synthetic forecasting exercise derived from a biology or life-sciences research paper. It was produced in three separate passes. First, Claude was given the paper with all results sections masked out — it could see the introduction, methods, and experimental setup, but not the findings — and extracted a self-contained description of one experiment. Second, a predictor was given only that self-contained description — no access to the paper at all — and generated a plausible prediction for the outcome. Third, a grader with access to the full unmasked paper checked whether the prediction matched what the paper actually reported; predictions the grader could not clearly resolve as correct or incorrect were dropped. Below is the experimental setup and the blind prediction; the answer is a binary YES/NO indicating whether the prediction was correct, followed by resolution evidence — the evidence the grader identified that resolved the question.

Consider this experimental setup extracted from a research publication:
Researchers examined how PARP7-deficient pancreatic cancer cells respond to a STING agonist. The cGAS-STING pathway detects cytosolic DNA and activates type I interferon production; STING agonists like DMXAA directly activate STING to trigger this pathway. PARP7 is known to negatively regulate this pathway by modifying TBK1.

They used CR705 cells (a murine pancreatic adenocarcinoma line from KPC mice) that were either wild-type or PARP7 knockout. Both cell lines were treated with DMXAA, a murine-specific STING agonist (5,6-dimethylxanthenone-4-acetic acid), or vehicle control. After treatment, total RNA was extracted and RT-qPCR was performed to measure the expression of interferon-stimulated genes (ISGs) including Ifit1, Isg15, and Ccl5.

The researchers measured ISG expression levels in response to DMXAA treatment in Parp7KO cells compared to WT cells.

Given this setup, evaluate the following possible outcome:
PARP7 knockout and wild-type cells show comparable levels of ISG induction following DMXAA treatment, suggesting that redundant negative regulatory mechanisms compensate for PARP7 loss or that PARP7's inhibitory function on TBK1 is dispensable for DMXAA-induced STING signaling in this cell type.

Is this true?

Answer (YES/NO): NO